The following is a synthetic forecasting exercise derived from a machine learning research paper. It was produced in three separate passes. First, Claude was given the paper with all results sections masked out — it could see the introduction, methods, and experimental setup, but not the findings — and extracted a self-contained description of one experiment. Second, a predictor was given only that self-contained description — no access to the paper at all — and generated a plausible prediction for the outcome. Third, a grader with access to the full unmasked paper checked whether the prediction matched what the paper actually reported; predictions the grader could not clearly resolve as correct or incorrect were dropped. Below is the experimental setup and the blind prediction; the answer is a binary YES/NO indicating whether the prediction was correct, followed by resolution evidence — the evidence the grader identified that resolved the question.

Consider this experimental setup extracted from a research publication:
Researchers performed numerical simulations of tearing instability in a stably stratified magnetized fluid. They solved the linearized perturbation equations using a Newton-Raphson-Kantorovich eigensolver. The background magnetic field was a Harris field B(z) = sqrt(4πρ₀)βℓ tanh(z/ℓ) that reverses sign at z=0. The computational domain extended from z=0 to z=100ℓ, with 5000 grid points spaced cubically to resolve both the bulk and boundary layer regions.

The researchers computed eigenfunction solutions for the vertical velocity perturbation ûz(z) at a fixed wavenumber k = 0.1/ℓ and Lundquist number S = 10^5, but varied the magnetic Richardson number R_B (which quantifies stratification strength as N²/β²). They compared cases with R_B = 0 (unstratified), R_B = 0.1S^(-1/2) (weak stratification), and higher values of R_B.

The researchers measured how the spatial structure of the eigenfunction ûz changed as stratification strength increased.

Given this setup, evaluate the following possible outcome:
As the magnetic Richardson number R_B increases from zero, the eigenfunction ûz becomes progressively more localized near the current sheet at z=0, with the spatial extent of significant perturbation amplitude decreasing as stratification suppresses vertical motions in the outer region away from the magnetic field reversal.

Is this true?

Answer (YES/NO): YES